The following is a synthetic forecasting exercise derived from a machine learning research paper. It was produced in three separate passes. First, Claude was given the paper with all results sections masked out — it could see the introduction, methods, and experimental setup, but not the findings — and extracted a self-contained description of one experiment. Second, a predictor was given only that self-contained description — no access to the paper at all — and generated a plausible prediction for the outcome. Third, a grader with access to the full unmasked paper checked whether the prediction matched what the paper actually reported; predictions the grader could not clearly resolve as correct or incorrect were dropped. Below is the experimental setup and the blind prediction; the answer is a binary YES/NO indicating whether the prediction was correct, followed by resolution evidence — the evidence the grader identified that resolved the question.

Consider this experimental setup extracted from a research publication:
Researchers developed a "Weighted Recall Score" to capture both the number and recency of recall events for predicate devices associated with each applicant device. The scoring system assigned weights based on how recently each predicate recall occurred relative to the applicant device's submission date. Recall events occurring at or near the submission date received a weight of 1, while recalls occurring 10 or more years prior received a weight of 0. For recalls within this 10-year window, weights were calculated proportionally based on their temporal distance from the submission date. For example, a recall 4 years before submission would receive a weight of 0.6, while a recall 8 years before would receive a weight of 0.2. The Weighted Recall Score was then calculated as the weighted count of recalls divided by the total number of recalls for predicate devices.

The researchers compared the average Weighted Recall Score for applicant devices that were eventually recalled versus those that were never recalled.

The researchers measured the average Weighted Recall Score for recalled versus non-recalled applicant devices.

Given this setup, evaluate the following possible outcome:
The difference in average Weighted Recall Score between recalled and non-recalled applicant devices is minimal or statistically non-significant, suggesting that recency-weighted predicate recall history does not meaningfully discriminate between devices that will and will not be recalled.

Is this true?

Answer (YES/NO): NO